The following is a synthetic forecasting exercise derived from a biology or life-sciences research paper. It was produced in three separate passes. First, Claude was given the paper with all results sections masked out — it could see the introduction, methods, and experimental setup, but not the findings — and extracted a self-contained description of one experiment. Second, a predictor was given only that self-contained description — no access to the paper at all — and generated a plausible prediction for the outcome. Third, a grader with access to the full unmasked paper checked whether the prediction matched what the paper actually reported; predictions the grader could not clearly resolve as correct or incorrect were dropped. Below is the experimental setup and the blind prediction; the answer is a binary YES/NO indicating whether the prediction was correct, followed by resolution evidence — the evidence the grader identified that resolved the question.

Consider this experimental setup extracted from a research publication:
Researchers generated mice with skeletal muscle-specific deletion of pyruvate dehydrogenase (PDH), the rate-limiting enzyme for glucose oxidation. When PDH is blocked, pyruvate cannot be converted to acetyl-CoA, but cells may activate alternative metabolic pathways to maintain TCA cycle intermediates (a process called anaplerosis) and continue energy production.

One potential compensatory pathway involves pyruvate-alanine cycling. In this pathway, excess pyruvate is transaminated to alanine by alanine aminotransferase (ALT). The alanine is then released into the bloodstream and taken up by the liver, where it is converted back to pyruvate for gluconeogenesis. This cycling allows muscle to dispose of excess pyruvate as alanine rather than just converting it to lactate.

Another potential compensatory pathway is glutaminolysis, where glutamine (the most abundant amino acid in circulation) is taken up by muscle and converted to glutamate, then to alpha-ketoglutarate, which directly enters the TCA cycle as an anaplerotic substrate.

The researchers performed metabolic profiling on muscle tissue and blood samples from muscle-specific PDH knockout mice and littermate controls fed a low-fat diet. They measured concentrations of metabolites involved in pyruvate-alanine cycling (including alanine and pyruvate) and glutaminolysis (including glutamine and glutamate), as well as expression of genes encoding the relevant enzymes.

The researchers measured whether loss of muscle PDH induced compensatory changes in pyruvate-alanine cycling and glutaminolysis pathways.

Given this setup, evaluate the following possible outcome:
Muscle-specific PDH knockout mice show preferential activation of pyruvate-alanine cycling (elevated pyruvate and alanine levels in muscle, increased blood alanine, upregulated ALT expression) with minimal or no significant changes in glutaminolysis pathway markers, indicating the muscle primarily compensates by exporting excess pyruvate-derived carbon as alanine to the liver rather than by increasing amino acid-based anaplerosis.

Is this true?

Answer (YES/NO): NO